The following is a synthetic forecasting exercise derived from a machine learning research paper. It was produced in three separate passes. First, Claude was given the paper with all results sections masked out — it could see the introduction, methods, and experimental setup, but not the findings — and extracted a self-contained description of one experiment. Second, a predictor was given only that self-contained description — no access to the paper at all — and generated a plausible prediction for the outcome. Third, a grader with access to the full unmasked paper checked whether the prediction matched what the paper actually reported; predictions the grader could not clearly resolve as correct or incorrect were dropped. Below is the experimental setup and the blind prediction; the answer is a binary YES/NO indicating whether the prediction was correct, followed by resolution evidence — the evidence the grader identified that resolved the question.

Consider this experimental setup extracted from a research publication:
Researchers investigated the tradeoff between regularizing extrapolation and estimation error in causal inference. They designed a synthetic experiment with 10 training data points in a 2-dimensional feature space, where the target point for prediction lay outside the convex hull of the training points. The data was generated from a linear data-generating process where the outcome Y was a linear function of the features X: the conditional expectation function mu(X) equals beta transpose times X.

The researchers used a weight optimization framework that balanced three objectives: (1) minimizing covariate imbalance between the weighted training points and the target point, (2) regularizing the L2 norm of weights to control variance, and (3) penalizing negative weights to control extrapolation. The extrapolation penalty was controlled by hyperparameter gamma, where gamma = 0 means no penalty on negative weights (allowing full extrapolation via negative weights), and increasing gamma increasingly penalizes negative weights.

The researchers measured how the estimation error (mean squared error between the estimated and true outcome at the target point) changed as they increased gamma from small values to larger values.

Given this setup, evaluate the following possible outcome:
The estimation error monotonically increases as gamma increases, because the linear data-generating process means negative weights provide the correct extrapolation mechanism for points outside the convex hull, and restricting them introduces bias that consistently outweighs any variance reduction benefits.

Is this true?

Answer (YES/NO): YES